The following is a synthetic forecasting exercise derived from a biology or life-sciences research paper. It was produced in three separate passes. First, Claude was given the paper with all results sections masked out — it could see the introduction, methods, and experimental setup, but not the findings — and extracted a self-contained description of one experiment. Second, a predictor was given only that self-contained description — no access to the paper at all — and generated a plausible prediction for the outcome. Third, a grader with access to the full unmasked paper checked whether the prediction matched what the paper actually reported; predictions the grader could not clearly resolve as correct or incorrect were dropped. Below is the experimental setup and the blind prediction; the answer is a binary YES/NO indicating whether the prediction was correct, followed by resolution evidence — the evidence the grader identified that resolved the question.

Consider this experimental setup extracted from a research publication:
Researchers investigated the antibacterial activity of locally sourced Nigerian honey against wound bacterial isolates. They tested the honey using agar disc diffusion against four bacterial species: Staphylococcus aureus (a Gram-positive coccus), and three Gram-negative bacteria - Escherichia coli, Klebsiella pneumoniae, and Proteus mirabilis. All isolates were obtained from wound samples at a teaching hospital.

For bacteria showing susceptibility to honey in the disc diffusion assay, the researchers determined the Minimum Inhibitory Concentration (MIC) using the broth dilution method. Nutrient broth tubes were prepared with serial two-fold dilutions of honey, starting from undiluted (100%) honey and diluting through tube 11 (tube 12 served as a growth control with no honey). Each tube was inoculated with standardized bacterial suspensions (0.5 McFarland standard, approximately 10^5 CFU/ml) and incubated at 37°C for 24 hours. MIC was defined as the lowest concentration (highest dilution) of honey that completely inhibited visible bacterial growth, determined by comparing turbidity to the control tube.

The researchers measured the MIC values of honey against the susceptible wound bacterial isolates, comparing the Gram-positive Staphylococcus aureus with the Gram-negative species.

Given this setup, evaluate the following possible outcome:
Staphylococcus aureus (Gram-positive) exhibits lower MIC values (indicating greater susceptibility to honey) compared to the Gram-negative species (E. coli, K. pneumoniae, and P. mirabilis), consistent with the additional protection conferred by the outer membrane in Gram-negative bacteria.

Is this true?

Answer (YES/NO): NO